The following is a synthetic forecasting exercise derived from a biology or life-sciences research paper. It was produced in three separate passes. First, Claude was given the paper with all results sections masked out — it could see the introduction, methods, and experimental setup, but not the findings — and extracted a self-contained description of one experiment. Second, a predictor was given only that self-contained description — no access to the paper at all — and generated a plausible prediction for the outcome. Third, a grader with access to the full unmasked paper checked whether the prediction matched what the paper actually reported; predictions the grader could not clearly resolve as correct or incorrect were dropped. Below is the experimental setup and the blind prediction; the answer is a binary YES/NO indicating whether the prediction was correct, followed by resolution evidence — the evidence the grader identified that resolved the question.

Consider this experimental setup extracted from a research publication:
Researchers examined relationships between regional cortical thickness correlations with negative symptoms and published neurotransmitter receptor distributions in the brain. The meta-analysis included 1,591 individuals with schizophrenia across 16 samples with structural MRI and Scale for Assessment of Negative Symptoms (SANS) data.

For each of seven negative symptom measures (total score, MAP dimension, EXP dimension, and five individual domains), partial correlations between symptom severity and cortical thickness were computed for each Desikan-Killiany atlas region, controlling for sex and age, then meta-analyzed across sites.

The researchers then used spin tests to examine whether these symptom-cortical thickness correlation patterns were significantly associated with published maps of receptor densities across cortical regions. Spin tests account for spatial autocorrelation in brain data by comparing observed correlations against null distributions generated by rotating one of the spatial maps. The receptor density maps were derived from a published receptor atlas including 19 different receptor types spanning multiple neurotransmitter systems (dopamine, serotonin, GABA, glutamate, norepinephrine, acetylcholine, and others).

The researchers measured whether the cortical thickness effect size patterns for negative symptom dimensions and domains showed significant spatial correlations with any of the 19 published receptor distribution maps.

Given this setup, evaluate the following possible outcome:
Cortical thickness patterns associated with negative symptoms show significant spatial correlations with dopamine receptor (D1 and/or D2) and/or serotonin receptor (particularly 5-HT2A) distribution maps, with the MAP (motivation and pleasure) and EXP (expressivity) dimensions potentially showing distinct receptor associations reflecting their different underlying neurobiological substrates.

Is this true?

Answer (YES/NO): NO